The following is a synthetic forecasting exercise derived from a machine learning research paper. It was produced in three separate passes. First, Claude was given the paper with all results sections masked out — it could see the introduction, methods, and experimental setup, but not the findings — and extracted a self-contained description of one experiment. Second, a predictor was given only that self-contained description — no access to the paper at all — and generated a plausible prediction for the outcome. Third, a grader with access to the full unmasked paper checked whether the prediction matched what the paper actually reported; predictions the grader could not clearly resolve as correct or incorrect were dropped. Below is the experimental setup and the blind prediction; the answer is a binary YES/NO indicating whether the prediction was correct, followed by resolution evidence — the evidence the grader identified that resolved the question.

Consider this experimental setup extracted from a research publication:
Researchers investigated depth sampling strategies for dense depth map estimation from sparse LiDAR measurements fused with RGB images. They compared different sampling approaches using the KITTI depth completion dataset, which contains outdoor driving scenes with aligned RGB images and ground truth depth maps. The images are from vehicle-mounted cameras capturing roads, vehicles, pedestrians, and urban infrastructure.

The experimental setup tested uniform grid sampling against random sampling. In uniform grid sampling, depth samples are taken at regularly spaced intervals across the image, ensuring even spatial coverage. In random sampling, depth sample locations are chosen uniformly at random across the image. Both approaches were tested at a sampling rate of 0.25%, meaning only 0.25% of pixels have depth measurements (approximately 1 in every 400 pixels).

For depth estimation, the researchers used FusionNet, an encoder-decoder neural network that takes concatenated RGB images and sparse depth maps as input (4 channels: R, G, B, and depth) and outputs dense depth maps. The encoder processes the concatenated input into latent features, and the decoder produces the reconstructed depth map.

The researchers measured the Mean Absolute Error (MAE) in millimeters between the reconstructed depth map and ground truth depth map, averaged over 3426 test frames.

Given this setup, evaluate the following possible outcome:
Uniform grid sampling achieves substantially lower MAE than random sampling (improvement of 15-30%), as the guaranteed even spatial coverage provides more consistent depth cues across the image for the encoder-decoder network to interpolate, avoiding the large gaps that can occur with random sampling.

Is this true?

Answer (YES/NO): NO